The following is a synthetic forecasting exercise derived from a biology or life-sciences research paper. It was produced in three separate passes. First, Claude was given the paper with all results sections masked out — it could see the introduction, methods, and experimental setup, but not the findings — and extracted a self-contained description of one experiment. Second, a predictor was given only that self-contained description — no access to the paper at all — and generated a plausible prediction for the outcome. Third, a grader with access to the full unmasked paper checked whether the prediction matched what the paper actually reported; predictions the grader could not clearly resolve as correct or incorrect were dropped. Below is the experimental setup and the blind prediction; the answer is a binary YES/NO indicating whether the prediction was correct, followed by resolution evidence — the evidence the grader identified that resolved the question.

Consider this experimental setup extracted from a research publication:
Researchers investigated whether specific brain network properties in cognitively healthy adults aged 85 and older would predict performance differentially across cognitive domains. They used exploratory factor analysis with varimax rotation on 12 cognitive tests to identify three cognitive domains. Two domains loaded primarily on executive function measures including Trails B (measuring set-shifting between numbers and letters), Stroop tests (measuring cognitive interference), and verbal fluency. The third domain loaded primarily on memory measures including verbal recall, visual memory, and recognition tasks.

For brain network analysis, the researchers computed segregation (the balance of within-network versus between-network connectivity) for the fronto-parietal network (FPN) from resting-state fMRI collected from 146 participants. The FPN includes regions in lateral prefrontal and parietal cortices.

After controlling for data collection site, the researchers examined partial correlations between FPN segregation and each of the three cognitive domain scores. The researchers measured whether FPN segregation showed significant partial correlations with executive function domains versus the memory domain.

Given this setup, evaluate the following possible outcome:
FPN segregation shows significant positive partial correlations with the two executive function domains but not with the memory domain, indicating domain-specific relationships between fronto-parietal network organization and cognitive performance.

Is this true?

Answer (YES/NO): YES